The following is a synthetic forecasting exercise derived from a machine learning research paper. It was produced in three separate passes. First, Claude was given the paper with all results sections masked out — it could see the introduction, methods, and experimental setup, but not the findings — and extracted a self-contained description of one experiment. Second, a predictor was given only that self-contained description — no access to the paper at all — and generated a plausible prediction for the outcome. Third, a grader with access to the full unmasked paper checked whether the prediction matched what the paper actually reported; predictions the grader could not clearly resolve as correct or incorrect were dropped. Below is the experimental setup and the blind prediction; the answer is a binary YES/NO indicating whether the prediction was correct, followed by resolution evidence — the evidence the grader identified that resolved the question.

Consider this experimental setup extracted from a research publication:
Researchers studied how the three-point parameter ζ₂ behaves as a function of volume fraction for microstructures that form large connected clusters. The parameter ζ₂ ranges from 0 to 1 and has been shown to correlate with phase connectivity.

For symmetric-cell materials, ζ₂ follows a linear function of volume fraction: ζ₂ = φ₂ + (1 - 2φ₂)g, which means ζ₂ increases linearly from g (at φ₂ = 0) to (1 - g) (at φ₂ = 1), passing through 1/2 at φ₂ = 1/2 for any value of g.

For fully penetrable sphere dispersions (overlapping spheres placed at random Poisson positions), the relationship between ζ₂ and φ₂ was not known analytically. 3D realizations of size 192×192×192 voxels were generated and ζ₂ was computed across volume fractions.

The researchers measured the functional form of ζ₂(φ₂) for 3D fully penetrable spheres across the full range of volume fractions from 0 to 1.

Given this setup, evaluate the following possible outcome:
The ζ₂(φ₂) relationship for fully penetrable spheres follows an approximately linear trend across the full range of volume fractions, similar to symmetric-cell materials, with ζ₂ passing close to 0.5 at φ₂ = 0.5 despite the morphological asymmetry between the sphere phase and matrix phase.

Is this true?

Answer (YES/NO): NO